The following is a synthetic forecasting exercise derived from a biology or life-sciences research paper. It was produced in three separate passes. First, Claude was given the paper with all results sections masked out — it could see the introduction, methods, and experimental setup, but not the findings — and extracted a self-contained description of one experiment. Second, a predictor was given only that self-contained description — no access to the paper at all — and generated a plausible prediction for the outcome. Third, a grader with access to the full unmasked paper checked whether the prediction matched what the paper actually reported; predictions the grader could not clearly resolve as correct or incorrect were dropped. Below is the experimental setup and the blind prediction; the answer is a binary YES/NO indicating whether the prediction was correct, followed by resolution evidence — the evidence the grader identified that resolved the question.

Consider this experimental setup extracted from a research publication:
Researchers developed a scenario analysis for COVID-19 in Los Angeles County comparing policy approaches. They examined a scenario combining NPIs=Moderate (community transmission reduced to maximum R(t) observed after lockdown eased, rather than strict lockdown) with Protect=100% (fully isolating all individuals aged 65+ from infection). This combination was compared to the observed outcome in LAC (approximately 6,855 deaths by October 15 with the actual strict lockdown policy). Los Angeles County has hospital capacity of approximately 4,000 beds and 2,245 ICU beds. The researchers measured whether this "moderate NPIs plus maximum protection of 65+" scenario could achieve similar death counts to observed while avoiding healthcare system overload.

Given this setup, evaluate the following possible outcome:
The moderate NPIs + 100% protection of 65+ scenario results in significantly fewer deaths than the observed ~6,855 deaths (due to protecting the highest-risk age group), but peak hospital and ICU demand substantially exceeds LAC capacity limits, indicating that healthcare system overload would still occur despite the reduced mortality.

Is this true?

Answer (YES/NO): NO